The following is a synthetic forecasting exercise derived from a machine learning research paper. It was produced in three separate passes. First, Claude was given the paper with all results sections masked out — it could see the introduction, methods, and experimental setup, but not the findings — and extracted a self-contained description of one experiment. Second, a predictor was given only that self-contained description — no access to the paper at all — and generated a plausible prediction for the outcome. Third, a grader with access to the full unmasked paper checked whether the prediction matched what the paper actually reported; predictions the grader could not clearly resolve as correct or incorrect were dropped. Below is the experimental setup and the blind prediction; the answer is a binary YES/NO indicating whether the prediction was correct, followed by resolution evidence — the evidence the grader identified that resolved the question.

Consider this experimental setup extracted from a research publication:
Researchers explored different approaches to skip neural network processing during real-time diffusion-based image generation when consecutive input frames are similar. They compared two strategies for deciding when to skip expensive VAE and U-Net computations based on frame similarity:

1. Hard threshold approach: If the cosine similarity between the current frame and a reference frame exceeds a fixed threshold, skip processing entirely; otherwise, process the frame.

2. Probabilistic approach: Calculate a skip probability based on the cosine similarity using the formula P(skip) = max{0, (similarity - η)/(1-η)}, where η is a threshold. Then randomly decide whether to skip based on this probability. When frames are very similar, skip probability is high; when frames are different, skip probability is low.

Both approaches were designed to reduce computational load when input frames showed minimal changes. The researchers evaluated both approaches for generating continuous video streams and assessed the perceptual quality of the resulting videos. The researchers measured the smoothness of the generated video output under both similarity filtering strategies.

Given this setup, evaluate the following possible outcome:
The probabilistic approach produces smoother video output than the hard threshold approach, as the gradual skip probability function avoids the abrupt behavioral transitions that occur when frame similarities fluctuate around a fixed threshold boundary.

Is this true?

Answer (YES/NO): YES